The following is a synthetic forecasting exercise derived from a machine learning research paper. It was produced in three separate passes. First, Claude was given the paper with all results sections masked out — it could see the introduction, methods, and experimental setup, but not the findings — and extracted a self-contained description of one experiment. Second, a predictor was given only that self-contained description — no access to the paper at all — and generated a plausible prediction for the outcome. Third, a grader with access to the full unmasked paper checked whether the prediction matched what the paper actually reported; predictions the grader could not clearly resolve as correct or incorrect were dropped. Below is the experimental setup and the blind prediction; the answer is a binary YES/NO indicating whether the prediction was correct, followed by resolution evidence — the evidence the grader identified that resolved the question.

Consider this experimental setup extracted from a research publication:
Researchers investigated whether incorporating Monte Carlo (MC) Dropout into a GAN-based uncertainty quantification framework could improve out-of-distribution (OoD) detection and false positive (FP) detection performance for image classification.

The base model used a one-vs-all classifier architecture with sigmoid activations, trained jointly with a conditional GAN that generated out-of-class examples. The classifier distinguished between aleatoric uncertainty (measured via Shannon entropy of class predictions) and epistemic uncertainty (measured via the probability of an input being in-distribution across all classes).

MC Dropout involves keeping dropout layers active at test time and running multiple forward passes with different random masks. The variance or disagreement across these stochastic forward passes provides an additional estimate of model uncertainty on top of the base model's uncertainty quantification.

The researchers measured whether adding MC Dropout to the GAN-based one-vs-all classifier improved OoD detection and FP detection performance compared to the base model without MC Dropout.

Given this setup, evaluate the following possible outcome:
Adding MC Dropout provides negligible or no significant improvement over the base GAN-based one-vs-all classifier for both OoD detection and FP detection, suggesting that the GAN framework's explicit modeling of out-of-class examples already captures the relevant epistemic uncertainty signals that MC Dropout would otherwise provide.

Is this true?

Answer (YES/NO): NO